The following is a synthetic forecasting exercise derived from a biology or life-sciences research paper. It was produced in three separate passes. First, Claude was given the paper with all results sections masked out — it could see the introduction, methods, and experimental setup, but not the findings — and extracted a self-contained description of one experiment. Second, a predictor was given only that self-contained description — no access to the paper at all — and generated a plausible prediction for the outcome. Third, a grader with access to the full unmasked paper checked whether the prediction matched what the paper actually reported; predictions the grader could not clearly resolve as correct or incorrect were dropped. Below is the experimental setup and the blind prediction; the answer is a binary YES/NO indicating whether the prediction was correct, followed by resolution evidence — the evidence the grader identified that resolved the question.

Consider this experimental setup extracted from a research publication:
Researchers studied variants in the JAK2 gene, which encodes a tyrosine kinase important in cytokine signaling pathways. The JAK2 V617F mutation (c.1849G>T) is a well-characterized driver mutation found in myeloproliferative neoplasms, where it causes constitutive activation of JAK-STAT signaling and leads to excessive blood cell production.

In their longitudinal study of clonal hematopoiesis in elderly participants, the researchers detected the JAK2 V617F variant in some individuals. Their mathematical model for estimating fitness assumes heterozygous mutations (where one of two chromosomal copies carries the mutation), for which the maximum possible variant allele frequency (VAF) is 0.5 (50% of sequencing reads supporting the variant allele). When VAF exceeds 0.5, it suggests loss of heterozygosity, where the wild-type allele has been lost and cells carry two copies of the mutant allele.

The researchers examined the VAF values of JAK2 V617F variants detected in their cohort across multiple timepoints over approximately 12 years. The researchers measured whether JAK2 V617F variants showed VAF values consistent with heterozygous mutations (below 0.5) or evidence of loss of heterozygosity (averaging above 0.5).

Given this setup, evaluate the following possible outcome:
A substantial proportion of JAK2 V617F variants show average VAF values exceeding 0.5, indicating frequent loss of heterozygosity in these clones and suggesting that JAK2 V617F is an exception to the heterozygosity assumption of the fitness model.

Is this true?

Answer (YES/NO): NO